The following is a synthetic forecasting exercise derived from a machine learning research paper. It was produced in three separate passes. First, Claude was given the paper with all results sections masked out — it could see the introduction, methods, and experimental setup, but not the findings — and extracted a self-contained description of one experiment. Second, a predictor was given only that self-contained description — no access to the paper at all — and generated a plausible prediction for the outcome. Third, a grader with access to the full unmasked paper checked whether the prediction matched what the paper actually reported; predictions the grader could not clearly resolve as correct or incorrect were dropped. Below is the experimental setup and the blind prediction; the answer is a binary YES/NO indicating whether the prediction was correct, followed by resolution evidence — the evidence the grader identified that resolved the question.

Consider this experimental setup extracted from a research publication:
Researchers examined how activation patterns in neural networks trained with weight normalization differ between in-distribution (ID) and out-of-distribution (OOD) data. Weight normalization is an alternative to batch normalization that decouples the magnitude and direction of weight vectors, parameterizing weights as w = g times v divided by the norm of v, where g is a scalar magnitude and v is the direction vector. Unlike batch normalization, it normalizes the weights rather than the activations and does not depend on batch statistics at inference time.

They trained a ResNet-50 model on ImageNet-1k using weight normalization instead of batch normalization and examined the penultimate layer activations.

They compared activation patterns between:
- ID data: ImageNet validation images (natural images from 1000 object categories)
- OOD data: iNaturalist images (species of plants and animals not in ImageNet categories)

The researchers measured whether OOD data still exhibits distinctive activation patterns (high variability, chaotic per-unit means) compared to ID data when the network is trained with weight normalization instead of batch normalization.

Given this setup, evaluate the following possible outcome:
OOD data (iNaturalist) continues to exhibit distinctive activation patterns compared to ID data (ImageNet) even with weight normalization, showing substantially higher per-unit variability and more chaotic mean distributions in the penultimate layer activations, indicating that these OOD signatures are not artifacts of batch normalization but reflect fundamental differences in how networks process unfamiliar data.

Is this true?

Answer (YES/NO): YES